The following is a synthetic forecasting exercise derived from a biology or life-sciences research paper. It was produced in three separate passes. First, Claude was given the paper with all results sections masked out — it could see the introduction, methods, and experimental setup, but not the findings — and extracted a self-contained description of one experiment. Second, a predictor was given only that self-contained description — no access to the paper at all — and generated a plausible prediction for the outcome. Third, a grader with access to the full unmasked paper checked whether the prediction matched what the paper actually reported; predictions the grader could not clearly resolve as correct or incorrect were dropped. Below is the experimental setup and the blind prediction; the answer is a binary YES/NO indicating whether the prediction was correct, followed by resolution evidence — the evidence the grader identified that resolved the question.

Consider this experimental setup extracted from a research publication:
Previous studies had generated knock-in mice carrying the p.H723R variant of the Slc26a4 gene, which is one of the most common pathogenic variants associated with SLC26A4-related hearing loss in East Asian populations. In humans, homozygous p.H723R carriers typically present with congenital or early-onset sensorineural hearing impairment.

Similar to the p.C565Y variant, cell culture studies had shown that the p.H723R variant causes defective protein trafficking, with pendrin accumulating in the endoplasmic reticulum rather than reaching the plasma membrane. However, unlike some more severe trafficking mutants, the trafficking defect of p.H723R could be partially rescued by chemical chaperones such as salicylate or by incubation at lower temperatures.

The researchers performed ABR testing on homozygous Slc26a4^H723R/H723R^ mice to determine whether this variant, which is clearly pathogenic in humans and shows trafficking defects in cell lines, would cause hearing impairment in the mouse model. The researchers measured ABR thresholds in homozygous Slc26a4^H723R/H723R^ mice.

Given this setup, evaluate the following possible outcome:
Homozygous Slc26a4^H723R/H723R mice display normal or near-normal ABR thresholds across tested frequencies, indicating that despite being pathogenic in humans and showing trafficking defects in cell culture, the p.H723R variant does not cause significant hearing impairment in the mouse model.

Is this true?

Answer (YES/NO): YES